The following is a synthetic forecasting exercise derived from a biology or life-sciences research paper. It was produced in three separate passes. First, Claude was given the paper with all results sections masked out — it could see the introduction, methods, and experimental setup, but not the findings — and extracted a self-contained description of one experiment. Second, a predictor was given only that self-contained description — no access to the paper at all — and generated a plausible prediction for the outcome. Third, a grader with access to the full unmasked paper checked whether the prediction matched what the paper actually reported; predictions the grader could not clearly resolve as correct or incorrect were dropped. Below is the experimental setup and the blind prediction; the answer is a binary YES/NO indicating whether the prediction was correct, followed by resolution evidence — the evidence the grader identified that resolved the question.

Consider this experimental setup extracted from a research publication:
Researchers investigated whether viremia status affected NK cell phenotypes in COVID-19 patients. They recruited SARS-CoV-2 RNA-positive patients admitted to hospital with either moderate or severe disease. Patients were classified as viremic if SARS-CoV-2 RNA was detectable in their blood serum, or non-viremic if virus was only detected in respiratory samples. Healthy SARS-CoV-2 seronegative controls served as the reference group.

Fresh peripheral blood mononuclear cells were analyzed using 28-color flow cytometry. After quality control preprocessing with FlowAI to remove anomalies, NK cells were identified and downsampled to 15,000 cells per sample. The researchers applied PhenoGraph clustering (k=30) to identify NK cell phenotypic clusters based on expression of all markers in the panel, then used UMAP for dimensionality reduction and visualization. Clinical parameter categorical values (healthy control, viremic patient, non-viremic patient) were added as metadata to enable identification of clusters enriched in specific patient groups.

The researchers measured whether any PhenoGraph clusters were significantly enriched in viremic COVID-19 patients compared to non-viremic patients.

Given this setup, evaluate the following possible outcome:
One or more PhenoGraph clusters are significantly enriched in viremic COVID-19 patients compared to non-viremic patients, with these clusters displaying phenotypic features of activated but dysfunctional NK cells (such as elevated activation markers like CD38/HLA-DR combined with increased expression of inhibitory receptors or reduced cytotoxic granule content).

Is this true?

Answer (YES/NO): NO